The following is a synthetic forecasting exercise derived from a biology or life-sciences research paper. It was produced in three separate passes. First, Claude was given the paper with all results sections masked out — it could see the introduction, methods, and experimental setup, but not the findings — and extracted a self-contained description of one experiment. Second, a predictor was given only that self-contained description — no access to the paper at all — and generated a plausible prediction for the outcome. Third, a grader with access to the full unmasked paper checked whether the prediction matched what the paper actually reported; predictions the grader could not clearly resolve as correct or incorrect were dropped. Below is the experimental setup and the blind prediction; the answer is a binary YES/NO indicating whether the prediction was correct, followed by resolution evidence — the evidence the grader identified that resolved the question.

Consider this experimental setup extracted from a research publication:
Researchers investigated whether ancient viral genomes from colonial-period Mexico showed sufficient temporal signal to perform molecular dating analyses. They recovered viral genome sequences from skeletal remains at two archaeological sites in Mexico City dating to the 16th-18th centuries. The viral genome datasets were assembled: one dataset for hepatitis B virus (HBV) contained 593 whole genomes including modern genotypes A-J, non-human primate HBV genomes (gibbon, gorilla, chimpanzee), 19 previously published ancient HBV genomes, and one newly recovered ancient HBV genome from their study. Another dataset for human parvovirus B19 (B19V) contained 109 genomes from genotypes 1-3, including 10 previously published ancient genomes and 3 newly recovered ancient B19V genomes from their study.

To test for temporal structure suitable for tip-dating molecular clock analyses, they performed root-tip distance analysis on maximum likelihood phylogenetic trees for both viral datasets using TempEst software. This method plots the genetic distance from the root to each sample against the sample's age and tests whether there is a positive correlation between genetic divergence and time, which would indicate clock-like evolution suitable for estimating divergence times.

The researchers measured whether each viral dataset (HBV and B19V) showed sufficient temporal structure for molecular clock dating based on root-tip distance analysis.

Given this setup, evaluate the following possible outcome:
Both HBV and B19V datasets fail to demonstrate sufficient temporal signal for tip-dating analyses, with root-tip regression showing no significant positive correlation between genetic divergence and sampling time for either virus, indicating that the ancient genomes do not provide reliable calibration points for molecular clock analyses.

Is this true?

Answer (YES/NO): NO